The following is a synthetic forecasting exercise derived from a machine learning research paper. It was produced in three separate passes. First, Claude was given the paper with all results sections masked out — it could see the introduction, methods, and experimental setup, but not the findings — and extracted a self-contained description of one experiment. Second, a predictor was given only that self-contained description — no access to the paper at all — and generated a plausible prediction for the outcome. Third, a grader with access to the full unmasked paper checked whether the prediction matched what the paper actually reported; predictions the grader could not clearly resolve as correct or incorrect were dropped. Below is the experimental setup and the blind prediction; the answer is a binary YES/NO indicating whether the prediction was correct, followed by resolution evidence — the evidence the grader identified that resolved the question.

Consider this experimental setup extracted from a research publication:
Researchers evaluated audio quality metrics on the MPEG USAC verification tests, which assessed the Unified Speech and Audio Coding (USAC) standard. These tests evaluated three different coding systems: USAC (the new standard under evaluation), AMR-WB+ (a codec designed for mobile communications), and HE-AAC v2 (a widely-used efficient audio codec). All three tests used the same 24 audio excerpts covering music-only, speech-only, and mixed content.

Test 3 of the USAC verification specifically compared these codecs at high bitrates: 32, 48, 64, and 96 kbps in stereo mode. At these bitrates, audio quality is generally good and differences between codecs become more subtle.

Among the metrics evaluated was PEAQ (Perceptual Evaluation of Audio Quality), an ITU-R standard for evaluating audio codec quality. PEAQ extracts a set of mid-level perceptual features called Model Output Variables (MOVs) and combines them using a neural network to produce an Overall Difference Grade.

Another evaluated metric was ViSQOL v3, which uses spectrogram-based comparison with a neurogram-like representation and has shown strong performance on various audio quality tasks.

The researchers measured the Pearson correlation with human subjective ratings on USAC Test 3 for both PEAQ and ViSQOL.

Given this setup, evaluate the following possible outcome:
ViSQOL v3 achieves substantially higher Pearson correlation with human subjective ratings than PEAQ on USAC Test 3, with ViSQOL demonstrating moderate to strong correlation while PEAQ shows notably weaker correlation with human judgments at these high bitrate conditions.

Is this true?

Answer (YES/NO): YES